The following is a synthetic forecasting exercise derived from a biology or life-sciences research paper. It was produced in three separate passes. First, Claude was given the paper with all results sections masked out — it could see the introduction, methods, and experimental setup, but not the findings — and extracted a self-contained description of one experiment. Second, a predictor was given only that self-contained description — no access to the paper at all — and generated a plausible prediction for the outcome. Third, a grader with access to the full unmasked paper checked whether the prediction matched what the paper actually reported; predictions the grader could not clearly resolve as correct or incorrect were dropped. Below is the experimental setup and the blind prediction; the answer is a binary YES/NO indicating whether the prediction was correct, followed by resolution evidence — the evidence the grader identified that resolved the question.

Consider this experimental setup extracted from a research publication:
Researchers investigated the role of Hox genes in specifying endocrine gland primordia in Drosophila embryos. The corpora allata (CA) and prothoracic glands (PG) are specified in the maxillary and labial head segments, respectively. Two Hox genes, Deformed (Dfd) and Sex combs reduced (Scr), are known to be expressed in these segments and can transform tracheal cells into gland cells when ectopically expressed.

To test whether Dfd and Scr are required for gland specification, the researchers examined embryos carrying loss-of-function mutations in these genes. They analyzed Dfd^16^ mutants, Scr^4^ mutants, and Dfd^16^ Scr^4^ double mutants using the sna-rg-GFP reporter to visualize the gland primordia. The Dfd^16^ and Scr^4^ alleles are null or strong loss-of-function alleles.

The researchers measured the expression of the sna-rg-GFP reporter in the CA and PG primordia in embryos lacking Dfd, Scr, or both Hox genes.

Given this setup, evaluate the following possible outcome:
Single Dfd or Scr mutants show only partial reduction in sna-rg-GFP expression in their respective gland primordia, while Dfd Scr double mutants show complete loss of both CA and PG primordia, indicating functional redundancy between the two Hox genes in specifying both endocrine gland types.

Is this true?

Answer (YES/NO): NO